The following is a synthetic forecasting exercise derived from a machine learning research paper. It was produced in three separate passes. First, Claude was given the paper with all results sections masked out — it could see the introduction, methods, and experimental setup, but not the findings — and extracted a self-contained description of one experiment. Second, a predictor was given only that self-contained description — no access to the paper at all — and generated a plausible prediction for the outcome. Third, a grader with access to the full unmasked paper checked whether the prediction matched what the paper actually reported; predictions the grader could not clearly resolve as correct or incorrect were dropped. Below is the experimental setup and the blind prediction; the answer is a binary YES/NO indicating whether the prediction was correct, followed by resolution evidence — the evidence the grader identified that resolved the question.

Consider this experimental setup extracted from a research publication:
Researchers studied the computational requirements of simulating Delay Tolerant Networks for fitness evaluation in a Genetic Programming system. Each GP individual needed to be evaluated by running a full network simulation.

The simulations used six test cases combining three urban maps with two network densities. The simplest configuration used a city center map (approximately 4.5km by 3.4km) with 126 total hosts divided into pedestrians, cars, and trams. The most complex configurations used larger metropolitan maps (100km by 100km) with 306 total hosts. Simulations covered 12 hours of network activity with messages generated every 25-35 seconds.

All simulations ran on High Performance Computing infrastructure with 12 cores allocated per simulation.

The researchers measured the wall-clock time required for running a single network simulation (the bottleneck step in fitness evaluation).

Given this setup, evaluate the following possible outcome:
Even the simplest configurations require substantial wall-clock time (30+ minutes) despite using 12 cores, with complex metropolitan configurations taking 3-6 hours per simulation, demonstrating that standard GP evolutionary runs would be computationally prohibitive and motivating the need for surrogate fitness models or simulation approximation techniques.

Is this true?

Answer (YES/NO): NO